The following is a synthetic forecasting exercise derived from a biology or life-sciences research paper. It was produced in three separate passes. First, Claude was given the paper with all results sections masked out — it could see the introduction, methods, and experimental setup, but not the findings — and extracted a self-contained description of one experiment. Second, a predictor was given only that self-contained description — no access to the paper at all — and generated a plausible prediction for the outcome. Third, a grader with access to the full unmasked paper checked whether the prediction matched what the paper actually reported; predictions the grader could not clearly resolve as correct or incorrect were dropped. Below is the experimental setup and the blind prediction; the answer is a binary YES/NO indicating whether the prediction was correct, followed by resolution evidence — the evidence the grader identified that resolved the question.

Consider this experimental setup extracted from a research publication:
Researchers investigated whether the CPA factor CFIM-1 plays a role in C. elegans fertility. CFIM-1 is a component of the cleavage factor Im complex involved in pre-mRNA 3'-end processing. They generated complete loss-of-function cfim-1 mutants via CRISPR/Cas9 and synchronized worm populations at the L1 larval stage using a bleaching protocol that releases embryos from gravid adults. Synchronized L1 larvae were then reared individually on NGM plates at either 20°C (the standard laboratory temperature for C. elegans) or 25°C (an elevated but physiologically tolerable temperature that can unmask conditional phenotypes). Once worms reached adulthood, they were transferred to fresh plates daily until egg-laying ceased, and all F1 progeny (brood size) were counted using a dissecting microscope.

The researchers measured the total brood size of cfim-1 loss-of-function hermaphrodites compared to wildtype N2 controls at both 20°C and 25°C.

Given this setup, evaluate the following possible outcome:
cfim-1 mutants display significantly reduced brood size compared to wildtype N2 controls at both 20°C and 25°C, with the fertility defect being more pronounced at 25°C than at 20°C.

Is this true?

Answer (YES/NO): YES